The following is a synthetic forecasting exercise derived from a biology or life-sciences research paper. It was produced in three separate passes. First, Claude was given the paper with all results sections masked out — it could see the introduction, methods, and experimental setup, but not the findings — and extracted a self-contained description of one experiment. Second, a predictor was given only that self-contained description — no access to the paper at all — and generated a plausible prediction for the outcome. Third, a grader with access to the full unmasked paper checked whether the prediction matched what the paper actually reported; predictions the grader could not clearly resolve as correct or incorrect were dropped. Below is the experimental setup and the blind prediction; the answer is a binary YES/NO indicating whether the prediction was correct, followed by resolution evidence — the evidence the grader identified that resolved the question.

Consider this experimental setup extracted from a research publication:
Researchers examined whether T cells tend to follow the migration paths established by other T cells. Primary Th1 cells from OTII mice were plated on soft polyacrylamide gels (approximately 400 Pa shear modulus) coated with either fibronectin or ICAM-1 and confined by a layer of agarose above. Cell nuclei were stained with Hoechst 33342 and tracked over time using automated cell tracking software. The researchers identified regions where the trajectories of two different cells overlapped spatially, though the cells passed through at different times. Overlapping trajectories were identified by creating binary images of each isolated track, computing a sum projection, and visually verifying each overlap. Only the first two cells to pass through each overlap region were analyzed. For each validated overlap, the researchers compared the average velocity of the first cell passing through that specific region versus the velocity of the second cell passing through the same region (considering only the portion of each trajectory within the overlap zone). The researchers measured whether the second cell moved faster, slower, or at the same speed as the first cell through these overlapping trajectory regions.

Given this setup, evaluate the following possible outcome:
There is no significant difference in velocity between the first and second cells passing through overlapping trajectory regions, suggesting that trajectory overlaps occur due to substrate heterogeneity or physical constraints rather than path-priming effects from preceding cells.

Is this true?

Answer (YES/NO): NO